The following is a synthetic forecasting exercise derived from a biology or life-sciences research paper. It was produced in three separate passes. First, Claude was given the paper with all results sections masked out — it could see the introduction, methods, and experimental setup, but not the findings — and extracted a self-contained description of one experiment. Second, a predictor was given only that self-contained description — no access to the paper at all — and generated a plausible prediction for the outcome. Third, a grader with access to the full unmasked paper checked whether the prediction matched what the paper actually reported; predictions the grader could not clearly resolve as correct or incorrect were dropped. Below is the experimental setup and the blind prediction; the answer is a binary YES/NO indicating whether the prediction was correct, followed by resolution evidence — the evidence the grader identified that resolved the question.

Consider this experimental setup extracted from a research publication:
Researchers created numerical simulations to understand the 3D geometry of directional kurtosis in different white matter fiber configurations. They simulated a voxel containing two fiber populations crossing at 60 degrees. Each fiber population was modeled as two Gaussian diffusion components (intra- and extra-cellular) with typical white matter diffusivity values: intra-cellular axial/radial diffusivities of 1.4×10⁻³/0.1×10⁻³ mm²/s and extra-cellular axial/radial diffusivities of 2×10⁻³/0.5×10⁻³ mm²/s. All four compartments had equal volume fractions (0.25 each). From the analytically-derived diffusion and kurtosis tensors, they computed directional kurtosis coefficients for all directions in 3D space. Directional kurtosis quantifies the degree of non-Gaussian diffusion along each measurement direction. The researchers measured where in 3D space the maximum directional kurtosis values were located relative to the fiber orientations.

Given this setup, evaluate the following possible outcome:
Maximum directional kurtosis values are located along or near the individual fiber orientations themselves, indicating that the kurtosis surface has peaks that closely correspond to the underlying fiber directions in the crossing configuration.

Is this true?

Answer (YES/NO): NO